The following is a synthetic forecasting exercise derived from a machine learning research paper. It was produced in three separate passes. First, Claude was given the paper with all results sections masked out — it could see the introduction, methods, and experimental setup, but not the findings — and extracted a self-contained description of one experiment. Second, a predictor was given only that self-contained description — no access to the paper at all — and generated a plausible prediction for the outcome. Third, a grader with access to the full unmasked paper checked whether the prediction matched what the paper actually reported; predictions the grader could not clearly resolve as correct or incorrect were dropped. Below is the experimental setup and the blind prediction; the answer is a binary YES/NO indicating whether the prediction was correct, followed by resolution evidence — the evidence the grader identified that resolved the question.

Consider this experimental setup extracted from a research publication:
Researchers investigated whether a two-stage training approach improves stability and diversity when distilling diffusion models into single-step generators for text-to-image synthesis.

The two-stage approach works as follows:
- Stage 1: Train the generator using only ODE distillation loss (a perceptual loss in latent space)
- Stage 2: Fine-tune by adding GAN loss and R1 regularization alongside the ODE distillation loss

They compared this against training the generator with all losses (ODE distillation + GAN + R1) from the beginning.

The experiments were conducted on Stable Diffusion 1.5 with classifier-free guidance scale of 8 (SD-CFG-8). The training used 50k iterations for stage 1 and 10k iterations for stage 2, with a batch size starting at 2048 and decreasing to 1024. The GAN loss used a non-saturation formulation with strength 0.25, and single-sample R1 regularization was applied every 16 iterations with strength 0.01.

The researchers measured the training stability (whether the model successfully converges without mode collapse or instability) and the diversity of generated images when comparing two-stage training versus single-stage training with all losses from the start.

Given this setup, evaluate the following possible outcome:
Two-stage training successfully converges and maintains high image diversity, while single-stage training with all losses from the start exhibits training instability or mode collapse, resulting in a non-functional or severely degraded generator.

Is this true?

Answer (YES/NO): NO